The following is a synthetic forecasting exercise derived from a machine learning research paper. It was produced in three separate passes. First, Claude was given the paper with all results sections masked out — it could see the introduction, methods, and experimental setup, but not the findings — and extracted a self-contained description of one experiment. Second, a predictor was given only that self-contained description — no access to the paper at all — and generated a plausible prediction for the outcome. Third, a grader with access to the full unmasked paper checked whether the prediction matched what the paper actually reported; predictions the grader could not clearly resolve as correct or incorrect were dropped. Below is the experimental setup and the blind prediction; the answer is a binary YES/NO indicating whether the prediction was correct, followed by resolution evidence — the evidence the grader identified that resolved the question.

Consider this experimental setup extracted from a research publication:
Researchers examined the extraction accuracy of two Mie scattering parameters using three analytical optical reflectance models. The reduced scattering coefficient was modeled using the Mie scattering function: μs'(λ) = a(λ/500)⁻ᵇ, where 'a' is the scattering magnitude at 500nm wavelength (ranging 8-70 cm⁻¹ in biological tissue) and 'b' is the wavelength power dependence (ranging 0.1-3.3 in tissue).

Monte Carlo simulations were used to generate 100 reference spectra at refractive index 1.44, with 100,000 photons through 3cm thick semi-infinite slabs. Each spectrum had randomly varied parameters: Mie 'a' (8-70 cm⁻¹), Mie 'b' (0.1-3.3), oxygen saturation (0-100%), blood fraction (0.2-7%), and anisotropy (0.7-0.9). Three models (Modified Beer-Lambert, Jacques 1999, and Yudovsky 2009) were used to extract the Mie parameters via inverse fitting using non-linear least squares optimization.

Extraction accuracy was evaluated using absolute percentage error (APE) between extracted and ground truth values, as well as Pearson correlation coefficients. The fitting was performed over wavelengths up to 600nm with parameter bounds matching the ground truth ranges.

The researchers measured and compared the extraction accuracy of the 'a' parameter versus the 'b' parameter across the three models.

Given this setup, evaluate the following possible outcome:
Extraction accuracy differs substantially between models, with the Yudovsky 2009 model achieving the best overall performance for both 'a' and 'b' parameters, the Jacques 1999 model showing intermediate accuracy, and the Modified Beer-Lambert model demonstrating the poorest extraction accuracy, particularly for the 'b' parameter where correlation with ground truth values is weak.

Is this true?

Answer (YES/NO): YES